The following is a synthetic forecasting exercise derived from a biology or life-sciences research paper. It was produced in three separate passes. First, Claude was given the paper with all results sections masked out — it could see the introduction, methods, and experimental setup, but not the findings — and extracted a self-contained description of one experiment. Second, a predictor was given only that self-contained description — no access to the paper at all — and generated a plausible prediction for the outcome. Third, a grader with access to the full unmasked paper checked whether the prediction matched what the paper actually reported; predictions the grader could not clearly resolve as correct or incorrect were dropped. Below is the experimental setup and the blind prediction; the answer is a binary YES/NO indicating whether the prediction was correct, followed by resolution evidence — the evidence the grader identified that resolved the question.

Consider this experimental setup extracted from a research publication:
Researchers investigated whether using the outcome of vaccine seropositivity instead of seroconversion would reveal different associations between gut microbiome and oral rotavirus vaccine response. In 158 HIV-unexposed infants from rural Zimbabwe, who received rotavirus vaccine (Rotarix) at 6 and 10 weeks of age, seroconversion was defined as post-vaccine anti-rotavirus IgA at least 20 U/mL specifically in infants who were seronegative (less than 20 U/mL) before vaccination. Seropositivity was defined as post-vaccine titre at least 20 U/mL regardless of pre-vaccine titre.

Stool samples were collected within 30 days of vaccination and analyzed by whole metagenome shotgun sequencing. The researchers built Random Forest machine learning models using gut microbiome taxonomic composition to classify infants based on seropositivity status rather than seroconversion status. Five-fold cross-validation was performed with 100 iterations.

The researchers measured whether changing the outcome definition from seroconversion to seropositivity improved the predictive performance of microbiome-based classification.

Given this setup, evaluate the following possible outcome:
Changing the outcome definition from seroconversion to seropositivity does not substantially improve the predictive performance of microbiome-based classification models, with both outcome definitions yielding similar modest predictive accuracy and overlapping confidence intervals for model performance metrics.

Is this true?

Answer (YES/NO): YES